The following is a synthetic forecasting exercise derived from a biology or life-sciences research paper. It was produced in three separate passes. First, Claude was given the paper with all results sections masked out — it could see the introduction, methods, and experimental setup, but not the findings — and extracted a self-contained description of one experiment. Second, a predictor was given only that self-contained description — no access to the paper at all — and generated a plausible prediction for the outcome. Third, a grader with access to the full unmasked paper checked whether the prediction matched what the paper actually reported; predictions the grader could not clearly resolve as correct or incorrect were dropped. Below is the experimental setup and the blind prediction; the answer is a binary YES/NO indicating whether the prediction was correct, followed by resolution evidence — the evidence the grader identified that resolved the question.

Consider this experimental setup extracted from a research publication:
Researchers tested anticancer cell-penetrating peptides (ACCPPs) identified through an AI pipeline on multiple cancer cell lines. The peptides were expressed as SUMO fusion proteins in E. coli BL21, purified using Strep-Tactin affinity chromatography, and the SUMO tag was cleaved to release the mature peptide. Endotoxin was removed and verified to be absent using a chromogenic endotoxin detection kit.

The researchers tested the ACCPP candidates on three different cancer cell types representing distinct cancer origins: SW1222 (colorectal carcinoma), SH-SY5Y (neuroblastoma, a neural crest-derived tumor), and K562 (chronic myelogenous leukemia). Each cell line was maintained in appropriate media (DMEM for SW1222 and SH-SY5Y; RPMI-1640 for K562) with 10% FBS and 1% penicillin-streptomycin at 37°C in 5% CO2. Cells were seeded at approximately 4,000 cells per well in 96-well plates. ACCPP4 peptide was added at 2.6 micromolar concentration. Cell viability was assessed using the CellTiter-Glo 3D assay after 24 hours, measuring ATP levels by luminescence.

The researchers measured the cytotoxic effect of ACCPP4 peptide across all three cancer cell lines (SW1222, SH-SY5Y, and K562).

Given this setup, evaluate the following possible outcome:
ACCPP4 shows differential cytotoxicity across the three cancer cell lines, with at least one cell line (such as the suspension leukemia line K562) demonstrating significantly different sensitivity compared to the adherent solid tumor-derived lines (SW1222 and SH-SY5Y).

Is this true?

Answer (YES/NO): YES